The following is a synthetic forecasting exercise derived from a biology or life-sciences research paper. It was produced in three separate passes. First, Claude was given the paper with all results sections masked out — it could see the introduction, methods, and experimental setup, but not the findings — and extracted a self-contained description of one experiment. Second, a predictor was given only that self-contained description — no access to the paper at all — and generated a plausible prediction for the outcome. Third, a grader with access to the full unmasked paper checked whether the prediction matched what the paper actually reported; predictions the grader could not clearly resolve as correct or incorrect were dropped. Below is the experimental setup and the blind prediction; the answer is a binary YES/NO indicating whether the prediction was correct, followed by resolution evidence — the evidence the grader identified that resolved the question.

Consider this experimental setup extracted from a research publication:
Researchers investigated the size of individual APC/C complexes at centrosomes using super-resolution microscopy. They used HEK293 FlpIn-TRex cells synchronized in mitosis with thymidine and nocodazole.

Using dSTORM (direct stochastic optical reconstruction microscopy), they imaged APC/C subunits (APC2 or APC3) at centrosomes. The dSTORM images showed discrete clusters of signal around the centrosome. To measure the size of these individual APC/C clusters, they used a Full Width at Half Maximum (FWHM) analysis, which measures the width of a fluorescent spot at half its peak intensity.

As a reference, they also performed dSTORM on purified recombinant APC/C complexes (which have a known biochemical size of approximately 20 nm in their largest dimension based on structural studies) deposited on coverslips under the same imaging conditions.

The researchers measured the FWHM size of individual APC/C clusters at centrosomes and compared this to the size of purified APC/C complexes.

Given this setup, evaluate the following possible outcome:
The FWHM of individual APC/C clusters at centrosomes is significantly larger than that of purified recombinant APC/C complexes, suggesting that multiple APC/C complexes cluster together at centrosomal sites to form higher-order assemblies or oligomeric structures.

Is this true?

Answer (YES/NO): NO